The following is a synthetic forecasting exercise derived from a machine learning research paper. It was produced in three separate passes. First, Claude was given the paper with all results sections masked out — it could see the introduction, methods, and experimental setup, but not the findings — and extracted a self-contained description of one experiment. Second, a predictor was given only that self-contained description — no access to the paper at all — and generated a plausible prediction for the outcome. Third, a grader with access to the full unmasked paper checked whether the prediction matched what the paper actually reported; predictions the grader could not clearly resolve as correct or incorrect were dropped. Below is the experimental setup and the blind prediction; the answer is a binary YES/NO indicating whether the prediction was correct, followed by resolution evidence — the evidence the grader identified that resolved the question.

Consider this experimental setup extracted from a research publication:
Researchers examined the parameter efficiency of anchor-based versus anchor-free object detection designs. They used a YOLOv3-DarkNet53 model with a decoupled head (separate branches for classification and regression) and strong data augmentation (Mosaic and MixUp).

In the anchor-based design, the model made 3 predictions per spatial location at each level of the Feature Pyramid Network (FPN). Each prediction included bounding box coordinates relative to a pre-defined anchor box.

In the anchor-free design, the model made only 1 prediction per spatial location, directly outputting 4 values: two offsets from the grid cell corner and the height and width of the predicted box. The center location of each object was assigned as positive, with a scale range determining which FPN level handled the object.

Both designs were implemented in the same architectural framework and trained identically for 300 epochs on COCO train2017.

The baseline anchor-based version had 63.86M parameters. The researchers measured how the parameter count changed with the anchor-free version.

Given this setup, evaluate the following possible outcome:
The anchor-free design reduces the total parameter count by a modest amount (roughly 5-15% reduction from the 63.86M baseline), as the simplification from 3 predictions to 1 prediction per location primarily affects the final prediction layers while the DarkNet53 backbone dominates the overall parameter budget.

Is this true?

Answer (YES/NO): NO